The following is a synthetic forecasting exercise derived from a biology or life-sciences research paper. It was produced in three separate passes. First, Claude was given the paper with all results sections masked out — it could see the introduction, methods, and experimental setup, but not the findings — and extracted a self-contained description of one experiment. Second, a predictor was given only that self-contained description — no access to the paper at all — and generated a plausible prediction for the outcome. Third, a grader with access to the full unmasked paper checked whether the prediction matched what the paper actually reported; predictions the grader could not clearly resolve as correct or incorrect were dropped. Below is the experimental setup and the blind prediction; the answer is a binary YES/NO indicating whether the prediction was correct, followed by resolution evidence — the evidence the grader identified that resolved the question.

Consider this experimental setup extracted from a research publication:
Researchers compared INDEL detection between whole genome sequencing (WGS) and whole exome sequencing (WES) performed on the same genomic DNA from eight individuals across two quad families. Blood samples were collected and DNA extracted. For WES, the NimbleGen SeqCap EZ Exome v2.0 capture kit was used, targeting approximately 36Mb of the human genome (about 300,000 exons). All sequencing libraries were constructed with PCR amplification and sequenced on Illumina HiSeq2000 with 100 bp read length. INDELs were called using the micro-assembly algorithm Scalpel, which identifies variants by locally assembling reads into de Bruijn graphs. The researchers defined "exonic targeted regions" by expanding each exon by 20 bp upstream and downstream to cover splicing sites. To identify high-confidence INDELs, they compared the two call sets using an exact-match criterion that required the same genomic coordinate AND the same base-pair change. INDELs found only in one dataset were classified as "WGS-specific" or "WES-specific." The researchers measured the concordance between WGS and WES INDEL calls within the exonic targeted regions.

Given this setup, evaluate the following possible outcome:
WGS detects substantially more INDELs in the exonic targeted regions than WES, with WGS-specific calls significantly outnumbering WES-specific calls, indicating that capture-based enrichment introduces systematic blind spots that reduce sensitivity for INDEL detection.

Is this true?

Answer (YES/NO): YES